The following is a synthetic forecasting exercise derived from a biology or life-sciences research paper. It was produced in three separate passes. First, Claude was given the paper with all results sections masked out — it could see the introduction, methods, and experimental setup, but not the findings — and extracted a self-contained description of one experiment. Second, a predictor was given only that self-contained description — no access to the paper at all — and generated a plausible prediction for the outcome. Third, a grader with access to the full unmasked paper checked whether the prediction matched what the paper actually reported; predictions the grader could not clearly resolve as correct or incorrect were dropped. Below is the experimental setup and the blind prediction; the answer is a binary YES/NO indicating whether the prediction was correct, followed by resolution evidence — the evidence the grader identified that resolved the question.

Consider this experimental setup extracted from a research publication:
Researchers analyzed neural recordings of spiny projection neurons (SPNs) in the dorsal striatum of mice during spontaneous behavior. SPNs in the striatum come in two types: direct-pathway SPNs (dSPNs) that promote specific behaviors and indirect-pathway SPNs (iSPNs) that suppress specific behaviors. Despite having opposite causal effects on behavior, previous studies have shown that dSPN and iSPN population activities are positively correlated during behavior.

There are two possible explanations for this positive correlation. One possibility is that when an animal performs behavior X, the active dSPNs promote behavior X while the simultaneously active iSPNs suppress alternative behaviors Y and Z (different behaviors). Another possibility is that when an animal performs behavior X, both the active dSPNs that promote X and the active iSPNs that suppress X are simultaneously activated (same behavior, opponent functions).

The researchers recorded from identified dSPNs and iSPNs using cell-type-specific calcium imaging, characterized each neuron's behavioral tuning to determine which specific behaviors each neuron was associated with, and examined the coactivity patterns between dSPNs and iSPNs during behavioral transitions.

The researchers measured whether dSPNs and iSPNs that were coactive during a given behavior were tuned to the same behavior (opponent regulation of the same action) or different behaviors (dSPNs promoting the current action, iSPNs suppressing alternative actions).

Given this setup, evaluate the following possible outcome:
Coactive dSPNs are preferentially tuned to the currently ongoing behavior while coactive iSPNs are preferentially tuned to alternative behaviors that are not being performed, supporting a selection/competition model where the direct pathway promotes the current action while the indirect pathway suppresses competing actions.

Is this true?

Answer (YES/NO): NO